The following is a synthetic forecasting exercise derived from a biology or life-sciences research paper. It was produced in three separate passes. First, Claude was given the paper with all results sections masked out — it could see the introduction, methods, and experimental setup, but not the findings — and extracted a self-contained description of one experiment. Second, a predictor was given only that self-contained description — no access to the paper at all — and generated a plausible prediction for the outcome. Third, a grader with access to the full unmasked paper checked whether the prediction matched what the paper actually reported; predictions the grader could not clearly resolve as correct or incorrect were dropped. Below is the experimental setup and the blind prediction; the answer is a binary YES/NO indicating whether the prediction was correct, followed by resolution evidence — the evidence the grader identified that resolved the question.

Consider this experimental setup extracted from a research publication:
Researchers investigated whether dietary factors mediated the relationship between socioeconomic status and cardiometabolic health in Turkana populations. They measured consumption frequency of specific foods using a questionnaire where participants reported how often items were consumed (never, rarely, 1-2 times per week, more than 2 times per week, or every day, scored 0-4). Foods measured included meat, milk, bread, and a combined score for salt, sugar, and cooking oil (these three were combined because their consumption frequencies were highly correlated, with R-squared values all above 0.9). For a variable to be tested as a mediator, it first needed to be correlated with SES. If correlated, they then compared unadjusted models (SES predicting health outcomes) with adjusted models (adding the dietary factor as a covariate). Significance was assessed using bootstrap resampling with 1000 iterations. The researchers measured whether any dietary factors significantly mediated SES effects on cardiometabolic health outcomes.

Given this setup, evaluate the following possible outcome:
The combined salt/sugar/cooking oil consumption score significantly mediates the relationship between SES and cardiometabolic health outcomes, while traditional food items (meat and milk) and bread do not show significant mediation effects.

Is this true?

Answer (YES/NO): NO